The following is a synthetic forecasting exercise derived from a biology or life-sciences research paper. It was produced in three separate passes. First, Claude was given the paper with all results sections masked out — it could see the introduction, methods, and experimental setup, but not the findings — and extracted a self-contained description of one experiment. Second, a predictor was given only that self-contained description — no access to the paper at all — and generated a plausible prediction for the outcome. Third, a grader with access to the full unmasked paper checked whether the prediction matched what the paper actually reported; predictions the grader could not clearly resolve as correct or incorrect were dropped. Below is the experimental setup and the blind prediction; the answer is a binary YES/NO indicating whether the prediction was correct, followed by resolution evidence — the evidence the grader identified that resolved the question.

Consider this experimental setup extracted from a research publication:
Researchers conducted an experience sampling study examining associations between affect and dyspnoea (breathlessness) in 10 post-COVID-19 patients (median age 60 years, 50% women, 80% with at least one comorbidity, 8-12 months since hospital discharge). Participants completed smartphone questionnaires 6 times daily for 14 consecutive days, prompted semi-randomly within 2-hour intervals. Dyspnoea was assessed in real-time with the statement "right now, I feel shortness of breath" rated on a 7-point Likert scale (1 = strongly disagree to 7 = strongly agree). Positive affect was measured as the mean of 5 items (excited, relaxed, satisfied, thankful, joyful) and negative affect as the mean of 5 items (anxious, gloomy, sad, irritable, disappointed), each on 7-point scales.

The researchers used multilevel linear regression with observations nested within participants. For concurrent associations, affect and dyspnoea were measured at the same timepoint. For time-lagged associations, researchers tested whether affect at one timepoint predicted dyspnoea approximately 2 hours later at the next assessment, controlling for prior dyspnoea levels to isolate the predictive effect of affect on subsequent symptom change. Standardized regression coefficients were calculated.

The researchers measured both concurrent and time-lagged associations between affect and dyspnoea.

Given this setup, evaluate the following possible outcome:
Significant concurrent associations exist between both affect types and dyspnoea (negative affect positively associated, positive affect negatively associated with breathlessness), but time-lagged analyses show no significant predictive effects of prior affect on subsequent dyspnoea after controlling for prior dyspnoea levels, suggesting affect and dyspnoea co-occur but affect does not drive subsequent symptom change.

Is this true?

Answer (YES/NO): NO